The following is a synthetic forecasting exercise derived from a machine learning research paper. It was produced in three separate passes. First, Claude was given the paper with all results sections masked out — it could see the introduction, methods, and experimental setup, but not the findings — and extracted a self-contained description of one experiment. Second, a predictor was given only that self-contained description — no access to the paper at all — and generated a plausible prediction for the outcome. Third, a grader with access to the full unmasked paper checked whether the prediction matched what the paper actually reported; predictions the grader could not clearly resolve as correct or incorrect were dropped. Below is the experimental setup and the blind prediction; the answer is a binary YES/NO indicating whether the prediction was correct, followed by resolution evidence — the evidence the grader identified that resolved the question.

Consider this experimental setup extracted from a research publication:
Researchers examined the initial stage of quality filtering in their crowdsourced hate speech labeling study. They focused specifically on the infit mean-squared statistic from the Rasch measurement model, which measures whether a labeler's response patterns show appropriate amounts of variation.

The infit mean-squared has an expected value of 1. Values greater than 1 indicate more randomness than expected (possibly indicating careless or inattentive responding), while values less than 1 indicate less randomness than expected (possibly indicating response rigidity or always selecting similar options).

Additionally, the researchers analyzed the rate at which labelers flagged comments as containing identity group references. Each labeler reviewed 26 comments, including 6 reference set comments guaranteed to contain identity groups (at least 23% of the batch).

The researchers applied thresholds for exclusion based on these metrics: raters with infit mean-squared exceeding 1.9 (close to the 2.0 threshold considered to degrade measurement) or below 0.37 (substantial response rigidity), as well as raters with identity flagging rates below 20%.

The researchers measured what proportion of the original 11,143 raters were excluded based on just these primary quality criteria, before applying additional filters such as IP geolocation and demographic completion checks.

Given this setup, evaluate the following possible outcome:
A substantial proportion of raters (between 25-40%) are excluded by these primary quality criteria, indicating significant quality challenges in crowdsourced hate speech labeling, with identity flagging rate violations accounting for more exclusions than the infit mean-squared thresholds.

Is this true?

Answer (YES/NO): NO